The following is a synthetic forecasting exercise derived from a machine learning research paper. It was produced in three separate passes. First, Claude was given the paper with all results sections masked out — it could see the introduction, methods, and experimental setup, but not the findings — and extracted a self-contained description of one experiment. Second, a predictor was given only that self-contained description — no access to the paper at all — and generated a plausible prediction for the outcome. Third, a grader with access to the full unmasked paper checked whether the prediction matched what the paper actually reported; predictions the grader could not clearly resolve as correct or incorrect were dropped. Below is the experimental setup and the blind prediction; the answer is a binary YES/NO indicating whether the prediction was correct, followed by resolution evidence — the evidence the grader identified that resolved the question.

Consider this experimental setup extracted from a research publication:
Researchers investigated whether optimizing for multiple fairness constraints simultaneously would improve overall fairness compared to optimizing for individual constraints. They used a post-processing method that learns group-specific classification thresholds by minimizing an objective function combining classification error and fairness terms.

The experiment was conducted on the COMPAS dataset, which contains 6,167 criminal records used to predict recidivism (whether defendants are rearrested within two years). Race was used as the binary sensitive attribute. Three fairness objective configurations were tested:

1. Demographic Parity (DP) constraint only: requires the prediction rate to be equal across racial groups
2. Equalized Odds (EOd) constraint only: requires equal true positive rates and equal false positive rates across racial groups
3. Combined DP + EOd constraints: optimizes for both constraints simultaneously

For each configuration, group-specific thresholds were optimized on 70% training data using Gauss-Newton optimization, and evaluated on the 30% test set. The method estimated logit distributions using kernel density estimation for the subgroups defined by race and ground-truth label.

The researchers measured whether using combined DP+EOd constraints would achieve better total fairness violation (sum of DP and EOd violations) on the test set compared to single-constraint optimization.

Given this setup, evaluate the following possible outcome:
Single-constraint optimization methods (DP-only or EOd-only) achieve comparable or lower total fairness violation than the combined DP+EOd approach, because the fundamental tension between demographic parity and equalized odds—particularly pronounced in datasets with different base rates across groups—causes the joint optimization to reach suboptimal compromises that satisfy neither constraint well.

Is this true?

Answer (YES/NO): NO